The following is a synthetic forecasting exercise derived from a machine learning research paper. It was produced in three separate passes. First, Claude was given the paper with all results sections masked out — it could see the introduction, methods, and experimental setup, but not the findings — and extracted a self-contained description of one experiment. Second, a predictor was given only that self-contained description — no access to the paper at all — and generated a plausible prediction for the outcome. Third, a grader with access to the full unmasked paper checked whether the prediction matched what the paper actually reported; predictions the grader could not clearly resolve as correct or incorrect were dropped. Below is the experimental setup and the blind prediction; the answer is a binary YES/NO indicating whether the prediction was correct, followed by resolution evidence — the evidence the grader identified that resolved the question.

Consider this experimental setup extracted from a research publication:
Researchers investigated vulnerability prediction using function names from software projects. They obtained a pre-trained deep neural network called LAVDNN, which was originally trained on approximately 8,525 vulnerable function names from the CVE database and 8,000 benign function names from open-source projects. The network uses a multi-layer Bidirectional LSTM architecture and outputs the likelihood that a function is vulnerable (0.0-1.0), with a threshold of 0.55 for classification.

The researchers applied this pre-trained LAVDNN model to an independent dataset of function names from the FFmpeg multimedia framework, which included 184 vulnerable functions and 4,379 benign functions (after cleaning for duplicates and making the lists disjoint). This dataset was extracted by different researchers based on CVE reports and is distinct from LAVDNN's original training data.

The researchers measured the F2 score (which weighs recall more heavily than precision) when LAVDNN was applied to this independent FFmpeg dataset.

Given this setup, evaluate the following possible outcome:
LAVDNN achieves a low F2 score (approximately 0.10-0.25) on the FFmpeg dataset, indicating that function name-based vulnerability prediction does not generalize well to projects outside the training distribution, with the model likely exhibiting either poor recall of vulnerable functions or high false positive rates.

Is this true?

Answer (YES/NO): NO